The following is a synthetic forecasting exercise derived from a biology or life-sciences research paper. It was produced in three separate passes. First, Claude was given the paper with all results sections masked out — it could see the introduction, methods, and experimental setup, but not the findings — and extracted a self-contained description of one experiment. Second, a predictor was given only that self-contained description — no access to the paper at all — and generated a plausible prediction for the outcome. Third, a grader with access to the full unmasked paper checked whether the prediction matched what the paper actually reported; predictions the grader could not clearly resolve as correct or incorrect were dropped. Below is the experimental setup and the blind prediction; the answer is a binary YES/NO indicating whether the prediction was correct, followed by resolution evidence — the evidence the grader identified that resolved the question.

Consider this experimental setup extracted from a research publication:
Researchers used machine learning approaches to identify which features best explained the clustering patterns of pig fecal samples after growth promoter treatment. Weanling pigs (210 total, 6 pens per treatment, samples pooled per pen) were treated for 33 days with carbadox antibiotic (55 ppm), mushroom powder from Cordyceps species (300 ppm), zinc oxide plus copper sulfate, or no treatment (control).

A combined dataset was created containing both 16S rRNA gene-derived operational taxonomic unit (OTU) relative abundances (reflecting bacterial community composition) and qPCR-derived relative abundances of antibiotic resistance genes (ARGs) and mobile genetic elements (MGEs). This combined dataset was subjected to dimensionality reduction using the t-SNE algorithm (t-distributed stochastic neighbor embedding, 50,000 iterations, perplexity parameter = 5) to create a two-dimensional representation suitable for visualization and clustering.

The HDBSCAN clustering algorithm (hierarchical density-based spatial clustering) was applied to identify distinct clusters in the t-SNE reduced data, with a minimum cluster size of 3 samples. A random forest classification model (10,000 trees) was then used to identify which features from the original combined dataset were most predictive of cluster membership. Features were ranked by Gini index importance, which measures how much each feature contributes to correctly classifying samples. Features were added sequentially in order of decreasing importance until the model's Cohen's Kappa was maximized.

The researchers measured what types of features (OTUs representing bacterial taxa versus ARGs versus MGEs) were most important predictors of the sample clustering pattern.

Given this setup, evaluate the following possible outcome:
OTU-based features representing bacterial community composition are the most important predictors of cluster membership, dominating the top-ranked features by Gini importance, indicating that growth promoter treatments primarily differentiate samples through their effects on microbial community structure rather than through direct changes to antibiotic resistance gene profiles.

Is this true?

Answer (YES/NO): NO